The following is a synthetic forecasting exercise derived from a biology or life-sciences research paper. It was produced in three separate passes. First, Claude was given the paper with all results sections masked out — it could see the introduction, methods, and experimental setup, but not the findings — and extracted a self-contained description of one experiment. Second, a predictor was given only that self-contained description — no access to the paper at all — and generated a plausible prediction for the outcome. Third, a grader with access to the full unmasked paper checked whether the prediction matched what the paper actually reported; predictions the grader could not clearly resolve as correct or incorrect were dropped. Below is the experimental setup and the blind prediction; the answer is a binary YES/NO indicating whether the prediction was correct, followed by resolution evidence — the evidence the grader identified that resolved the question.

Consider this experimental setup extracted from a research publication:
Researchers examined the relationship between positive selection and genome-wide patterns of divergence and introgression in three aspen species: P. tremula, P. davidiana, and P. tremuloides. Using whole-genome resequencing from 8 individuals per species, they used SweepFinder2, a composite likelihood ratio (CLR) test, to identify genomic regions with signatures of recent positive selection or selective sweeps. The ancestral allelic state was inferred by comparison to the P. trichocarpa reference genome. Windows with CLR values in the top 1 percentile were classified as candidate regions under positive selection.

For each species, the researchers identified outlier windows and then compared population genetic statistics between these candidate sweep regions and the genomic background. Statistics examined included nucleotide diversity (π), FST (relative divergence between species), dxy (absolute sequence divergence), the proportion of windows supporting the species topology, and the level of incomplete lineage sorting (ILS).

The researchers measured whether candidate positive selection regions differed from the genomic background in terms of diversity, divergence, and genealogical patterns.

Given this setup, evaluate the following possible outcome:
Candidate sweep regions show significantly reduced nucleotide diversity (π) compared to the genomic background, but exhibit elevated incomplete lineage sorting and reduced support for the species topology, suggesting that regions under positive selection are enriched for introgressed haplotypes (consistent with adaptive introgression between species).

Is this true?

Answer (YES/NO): NO